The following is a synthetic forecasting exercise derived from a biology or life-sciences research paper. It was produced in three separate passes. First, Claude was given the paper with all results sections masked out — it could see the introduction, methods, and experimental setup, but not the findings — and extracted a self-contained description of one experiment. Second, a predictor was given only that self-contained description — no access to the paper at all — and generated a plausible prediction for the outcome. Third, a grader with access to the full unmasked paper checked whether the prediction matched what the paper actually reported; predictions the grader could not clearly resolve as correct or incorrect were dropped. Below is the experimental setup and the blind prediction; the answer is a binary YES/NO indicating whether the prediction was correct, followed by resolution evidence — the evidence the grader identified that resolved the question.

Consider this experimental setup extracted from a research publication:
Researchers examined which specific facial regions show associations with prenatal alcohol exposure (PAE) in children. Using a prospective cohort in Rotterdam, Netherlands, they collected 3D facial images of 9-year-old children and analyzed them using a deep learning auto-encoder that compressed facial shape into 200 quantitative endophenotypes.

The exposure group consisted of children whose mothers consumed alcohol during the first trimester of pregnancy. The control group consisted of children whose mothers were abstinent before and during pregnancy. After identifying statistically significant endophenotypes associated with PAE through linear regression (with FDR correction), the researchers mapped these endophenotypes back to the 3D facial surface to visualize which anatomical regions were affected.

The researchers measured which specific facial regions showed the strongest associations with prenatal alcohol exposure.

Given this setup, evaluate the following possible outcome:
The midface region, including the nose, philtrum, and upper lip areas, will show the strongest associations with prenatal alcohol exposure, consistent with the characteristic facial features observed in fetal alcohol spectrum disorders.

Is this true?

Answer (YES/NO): NO